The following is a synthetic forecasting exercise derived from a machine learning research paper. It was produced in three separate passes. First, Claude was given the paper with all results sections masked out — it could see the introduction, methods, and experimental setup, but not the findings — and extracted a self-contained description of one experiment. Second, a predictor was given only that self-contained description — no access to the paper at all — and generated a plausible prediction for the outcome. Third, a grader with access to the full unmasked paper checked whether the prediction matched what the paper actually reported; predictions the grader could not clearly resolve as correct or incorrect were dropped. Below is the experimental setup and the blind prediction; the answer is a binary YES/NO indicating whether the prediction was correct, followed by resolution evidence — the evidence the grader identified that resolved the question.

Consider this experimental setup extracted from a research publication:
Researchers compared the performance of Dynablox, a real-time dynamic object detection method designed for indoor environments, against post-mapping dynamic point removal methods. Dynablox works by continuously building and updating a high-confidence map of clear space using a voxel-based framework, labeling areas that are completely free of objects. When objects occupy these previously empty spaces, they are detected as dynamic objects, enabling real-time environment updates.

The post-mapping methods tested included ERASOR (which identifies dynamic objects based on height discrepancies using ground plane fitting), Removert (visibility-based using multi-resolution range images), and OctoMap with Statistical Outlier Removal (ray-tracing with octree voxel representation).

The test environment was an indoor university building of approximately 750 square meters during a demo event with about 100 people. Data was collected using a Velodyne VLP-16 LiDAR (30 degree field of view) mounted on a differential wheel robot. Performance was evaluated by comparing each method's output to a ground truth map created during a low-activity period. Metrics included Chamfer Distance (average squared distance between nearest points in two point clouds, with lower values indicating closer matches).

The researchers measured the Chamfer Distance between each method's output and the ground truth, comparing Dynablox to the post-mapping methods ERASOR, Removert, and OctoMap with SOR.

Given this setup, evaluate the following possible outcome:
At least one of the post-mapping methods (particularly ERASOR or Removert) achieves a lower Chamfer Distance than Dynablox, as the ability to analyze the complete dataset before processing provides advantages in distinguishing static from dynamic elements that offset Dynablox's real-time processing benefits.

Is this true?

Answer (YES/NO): NO